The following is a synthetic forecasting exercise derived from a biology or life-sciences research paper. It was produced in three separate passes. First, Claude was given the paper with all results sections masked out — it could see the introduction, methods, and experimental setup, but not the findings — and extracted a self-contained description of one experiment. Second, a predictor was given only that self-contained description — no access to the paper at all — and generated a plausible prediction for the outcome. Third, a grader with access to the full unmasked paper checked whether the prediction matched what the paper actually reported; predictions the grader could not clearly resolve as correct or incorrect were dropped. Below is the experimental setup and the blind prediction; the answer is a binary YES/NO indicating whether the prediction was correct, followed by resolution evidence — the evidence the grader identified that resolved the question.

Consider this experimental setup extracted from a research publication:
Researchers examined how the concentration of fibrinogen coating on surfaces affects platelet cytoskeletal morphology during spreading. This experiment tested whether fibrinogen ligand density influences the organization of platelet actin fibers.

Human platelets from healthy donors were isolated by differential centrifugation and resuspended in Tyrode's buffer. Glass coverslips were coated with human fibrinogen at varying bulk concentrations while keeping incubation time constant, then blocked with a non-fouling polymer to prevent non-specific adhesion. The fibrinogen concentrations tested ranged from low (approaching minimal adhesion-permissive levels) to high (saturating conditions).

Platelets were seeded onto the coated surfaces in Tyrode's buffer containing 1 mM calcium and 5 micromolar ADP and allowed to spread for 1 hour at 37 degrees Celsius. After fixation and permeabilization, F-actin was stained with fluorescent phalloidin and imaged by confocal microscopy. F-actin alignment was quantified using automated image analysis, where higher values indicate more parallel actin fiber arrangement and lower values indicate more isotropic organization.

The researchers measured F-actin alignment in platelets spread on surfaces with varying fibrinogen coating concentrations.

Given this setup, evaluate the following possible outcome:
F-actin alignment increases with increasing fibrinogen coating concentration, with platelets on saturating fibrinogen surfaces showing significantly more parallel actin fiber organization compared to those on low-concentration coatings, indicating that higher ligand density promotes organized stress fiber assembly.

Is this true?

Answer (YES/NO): YES